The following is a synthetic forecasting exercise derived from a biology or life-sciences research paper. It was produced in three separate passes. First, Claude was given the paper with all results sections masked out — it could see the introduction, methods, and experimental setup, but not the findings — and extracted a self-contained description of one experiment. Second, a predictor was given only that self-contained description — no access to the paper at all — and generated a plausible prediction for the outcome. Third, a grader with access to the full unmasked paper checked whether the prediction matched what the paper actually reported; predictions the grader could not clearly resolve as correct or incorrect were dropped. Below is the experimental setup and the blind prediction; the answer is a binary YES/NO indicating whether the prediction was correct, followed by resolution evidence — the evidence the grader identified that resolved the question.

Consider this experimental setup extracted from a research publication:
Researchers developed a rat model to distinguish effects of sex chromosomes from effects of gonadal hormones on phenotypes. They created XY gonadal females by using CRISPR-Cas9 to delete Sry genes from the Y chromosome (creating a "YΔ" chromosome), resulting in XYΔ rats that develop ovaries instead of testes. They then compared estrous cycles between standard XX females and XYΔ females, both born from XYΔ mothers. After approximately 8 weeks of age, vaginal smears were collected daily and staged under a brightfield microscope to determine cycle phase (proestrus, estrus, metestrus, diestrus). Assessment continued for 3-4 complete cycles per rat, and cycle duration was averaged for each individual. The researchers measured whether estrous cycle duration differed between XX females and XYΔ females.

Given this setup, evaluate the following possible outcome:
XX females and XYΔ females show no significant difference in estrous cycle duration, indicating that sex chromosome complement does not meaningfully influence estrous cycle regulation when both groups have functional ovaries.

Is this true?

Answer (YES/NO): YES